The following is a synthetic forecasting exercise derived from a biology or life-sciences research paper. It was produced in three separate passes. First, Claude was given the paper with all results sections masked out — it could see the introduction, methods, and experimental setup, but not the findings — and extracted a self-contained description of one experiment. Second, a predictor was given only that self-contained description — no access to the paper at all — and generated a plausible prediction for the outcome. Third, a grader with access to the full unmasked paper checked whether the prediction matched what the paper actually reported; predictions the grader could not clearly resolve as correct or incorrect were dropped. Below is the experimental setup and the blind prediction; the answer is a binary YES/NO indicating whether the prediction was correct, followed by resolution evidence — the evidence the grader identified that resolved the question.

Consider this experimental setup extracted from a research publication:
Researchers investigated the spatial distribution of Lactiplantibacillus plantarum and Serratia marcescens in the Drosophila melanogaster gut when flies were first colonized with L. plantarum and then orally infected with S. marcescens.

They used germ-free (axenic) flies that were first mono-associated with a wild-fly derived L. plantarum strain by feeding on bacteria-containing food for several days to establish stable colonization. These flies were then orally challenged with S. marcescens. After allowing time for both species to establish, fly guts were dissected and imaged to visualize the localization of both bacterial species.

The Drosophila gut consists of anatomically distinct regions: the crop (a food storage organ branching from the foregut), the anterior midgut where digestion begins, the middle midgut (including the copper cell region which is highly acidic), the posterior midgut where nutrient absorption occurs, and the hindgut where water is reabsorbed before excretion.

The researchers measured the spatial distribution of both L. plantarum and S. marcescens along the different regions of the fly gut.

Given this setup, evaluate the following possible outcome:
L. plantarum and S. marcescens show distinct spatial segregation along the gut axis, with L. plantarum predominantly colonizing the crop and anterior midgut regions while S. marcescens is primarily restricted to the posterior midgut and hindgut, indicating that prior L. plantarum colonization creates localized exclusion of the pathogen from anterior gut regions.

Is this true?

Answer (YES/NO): NO